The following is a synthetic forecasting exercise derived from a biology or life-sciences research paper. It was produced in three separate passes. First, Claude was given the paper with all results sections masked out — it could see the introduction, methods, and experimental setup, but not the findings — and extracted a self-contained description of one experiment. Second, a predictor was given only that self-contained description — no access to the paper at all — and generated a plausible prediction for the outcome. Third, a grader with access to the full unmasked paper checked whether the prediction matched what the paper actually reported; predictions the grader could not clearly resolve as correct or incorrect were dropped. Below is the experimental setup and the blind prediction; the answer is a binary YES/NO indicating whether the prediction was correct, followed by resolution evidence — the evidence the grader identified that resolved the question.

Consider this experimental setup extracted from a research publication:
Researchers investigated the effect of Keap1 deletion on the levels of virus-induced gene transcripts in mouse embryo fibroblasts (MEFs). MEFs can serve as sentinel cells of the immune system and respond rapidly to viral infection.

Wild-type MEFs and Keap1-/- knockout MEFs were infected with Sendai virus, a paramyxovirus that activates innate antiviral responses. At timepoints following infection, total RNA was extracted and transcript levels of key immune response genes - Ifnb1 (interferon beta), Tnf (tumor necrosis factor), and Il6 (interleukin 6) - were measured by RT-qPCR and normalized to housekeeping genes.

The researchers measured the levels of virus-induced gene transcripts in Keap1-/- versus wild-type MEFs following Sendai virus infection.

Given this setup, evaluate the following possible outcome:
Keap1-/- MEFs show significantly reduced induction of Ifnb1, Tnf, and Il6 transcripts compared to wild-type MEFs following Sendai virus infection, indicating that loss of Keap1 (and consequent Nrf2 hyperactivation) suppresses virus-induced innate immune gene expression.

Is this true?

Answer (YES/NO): NO